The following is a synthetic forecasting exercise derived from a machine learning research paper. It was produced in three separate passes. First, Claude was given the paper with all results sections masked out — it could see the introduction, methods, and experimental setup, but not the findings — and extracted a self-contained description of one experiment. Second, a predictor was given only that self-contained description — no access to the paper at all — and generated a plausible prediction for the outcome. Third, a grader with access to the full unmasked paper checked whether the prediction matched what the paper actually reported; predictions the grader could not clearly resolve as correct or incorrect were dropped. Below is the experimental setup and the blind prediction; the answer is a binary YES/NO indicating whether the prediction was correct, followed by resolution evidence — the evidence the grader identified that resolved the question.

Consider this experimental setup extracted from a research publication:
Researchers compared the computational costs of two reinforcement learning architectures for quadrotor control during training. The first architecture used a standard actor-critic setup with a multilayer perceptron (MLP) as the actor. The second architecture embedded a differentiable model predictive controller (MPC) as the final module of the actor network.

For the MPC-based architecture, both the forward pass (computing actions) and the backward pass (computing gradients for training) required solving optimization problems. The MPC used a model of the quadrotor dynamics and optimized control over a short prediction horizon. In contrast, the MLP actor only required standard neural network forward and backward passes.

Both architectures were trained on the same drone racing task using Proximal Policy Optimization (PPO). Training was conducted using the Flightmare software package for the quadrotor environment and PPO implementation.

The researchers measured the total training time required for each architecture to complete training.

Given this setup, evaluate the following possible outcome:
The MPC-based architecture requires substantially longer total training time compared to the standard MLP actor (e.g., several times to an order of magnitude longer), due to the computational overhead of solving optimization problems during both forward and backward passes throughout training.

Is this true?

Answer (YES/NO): YES